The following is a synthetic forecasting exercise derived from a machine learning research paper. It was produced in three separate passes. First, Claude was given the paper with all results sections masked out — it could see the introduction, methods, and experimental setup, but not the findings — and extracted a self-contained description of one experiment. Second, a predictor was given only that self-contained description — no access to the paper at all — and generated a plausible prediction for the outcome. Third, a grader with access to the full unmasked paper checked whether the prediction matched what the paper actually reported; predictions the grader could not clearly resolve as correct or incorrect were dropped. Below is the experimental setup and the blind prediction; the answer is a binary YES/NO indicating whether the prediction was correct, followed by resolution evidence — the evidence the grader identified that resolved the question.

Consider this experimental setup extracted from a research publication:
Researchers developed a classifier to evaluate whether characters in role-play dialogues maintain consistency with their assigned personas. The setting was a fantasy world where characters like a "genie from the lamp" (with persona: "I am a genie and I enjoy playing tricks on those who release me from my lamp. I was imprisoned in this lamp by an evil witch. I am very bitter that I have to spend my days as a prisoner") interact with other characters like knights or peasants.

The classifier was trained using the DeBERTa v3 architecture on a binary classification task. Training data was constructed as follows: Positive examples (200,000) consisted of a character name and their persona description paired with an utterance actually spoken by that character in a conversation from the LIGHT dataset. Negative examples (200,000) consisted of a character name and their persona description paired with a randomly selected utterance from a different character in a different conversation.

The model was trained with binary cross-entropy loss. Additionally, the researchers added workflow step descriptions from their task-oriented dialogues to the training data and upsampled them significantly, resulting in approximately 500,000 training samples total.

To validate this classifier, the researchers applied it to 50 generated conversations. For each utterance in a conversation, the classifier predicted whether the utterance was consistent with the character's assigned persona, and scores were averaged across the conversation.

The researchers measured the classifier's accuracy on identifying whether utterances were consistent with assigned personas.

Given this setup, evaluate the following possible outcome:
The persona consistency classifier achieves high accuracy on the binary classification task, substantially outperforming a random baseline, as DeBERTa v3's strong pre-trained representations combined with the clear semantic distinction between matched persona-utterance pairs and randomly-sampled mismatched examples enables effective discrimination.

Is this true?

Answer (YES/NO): YES